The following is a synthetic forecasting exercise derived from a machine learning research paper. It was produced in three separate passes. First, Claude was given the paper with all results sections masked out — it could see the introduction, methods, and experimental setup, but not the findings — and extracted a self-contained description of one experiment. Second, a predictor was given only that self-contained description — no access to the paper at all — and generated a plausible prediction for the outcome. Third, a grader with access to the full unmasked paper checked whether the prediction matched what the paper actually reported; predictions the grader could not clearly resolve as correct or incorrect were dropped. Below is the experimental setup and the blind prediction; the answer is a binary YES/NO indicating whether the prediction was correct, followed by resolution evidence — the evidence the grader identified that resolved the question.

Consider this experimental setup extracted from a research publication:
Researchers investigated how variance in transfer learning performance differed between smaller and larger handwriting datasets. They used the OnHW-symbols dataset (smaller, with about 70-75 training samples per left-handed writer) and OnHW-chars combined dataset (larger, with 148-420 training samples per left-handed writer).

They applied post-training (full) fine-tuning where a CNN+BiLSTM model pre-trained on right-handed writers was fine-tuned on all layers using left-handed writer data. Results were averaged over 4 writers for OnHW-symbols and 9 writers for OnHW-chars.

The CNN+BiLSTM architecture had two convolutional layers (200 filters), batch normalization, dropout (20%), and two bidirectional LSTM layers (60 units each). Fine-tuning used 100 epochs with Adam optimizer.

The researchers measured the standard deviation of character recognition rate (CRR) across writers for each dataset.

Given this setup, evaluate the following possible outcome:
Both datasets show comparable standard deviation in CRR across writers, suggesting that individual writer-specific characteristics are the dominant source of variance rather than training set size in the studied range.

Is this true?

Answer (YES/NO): NO